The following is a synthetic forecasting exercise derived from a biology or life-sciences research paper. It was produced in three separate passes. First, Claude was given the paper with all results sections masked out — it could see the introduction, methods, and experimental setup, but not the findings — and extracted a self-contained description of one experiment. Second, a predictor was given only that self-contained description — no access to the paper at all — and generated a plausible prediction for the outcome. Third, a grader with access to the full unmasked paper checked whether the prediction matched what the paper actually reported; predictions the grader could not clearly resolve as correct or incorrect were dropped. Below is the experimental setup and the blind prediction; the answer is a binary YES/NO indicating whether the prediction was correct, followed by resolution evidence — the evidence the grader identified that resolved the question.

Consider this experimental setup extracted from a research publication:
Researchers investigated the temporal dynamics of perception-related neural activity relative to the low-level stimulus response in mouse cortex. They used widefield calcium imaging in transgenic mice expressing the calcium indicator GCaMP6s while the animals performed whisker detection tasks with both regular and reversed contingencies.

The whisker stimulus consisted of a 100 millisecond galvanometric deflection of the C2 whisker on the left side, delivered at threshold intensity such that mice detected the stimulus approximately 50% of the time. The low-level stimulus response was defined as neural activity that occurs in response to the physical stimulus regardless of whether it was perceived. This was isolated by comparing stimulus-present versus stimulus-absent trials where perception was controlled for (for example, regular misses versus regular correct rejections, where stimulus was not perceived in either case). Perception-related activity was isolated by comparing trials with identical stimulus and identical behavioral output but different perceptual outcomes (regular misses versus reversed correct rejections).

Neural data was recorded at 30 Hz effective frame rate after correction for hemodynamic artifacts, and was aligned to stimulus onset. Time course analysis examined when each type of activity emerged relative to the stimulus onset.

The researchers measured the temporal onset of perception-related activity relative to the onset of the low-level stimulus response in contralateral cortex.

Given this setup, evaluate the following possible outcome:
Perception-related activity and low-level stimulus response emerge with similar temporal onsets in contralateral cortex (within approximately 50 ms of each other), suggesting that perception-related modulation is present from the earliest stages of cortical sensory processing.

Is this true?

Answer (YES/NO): NO